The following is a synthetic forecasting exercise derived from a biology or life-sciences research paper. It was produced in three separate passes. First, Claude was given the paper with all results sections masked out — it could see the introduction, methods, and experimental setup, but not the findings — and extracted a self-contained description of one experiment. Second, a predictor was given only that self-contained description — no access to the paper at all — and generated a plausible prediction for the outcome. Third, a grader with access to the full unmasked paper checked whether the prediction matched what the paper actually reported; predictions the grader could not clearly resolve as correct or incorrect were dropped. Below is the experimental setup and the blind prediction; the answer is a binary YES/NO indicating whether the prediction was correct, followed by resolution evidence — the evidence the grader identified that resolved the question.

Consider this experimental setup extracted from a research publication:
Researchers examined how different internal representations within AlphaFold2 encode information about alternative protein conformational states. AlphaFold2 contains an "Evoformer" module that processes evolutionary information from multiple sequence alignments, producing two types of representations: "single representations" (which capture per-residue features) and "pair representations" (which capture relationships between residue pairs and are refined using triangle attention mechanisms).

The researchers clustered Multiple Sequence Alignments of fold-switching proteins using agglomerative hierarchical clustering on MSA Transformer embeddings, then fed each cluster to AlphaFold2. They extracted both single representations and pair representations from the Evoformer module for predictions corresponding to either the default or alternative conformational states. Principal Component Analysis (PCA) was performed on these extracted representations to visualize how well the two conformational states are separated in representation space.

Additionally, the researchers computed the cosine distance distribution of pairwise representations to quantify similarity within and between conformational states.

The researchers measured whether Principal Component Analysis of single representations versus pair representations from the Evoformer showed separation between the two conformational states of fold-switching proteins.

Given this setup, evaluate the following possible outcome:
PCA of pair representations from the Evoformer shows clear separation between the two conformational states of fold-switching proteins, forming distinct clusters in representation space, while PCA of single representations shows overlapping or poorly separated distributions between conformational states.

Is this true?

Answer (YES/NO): YES